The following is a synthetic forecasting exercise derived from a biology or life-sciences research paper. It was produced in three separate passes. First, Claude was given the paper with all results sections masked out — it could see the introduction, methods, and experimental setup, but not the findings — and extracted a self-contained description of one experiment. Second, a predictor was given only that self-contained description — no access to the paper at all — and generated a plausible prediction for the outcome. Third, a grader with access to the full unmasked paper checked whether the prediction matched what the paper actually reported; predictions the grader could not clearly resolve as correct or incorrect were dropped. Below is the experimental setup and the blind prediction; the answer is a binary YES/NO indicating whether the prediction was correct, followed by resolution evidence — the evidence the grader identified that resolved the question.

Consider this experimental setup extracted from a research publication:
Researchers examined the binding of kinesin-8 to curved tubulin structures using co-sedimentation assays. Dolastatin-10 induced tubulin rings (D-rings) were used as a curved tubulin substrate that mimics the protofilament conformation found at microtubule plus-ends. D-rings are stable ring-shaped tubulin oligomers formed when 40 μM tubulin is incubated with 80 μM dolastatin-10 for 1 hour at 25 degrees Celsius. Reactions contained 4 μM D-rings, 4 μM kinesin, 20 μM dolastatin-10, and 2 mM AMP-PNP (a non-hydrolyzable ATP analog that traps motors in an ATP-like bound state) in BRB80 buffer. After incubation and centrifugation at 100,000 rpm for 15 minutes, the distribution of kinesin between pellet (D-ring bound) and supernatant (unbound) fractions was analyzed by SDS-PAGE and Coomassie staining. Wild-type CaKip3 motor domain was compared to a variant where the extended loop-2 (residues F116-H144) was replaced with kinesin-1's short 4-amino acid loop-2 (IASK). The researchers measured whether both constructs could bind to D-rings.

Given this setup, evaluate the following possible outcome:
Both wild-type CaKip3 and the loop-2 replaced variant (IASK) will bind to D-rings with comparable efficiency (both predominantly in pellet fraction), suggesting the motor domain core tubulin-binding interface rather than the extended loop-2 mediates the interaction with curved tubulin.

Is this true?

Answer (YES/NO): YES